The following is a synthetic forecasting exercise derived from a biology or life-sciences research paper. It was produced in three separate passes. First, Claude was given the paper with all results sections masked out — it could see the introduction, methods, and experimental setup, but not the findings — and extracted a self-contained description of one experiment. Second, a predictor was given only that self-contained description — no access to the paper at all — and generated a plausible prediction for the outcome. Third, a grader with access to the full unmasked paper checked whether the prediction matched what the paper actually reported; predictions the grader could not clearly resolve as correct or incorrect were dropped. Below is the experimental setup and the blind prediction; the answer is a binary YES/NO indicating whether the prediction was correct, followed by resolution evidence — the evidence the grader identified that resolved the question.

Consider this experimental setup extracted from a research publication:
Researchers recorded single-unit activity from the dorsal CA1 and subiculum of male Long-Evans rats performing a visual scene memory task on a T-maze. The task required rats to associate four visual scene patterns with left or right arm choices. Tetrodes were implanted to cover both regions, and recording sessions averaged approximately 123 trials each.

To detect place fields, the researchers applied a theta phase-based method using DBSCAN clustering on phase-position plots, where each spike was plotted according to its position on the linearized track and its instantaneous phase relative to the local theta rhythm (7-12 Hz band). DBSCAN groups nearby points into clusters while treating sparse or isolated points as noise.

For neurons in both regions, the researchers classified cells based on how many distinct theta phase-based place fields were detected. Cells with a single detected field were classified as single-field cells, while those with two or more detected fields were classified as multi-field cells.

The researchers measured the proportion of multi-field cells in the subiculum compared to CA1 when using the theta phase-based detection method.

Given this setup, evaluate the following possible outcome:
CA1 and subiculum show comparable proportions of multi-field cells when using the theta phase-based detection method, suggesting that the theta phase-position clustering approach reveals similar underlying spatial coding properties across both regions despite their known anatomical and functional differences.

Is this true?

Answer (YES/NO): NO